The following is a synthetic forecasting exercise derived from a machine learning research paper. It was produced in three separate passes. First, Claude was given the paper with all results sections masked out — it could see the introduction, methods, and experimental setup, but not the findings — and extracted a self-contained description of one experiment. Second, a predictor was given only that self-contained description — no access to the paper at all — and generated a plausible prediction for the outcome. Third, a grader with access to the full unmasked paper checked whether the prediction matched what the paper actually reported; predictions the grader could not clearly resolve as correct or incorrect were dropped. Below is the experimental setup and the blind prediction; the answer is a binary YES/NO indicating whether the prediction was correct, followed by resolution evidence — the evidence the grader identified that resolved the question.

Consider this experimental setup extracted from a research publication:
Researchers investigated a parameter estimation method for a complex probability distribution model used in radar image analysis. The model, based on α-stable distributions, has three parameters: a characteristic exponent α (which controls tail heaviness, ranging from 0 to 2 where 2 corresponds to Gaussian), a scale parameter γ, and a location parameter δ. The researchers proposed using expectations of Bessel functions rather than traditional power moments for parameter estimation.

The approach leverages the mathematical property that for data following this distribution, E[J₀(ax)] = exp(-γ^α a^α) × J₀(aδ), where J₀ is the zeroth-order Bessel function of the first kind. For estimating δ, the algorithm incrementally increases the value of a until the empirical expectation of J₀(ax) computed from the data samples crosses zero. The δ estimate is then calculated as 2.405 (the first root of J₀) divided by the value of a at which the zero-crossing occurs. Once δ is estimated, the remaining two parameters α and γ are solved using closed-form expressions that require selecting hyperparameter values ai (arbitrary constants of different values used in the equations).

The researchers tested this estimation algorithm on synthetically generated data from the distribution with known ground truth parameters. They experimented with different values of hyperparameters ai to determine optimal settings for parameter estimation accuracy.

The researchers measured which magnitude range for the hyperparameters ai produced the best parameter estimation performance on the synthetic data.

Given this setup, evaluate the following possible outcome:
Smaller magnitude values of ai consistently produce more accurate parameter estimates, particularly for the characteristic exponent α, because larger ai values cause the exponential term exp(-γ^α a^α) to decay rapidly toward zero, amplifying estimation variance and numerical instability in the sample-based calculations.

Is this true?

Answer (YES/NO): NO